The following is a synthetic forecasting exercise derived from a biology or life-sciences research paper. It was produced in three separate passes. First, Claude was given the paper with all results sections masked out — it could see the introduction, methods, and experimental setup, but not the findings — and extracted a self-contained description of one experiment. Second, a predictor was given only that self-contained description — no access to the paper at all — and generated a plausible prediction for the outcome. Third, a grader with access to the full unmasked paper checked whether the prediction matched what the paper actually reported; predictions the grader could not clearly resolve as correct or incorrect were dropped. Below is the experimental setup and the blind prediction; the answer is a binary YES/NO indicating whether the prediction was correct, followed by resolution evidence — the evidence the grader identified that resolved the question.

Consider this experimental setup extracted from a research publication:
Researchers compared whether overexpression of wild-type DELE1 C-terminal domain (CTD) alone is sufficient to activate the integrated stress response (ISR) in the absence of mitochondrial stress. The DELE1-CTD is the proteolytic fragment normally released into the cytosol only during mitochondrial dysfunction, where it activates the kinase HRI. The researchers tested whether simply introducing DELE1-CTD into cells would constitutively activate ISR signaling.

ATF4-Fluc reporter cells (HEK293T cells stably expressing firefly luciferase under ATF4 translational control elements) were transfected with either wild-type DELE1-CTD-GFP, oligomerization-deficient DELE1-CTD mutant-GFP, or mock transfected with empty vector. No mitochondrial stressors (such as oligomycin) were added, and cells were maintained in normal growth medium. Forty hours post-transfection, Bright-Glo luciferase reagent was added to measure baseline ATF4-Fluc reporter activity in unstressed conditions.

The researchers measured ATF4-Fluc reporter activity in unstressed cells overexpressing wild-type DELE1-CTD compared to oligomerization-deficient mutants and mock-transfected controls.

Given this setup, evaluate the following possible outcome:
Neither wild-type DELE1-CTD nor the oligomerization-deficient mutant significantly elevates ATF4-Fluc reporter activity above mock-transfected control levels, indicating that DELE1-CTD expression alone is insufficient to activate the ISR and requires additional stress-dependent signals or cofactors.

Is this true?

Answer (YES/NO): NO